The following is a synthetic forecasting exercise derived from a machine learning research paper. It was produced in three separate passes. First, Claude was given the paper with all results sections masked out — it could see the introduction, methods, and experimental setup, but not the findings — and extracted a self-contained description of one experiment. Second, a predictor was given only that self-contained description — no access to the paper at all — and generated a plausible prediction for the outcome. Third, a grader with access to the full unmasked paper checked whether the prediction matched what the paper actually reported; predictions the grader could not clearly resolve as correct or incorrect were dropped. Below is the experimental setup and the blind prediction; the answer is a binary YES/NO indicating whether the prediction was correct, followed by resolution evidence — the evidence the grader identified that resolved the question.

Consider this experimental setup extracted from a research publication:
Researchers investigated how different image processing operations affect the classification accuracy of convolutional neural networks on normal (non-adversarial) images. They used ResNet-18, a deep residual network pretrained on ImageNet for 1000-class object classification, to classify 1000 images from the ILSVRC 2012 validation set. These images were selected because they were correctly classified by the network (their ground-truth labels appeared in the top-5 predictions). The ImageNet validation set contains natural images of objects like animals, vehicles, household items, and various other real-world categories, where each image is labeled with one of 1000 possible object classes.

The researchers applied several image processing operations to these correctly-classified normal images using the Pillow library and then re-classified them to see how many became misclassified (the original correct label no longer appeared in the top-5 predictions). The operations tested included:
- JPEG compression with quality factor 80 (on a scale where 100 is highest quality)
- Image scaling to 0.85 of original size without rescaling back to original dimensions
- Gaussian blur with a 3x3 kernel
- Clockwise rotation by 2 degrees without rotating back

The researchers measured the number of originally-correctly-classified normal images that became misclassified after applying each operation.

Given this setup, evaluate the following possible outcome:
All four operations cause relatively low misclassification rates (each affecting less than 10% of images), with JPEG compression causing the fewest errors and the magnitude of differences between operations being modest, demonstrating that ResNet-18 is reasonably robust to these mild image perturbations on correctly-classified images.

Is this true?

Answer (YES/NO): NO